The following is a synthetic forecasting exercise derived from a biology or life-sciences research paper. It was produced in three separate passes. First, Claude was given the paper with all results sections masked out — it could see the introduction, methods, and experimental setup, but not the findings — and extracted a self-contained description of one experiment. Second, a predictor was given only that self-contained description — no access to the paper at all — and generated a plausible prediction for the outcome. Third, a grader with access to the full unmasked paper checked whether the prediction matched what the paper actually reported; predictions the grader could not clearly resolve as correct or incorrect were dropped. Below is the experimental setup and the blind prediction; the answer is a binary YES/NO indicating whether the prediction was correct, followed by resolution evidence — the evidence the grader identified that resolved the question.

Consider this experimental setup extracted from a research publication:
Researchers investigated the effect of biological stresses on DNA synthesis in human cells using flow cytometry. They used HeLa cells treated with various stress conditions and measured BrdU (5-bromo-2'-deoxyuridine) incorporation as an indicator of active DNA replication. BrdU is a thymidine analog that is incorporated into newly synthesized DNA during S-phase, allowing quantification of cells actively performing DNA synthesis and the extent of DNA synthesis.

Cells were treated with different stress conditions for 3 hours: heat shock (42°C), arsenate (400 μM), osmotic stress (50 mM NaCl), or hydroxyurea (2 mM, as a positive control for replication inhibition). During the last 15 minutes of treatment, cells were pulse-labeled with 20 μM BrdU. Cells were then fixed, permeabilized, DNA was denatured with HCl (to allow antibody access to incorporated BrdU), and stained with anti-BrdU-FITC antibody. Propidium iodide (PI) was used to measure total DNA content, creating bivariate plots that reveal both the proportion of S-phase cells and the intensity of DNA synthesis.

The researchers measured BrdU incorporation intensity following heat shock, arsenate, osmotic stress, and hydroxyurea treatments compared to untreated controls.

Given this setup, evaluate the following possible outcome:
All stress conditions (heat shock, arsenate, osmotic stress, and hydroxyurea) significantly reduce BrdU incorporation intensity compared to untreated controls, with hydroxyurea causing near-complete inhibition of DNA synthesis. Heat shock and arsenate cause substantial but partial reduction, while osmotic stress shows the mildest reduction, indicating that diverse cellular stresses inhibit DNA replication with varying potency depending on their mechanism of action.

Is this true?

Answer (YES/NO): NO